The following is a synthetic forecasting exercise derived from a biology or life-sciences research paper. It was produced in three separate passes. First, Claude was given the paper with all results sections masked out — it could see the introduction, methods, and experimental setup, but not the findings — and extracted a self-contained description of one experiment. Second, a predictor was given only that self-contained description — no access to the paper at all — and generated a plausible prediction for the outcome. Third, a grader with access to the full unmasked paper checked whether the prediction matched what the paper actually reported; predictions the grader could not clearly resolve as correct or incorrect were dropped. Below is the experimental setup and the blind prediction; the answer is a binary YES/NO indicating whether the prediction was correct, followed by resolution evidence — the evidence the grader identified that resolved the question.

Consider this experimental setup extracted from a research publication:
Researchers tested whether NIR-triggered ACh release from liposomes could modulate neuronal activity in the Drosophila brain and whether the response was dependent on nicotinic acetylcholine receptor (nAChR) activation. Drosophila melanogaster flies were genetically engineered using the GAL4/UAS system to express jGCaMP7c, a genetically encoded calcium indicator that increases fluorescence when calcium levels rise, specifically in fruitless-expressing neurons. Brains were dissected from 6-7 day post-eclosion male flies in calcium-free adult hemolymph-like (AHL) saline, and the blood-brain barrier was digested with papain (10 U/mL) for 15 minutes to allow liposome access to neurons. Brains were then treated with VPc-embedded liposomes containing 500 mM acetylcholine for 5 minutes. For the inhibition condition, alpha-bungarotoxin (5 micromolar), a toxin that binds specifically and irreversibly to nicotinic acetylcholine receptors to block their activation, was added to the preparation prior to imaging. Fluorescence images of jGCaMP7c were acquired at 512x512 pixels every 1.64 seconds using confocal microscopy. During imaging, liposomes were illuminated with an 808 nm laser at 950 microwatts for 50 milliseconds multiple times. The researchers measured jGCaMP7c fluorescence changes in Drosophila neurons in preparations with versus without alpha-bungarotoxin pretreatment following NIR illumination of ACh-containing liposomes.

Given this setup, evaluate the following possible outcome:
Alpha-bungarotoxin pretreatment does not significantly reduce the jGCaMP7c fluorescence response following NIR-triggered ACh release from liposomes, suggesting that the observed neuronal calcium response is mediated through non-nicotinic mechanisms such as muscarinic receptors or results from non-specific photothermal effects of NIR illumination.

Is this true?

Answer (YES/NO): NO